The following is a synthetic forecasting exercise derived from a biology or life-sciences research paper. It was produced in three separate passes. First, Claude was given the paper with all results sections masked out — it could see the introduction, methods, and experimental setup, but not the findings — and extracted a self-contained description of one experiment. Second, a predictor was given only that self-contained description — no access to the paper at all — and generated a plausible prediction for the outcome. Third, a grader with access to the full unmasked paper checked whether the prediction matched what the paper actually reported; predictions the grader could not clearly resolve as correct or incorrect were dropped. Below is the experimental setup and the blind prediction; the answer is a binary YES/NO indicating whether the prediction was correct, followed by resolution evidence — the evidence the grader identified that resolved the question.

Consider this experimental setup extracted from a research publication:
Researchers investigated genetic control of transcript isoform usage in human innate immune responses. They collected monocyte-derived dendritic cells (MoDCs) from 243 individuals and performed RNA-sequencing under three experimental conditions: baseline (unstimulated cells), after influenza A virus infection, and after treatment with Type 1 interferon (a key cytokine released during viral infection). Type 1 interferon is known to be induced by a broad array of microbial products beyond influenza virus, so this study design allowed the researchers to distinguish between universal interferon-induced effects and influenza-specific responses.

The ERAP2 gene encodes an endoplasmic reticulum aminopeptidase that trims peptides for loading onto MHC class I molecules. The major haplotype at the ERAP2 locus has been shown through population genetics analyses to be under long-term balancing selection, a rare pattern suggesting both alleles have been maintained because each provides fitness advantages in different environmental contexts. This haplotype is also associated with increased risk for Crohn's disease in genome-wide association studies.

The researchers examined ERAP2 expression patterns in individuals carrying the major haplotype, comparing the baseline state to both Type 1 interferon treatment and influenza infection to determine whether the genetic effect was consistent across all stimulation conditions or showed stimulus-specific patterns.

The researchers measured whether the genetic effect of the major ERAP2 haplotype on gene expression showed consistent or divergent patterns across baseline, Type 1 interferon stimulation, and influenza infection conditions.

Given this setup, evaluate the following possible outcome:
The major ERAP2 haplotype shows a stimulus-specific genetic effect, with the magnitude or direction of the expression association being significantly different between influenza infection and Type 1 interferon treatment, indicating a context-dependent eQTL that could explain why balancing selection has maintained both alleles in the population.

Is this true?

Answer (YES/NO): YES